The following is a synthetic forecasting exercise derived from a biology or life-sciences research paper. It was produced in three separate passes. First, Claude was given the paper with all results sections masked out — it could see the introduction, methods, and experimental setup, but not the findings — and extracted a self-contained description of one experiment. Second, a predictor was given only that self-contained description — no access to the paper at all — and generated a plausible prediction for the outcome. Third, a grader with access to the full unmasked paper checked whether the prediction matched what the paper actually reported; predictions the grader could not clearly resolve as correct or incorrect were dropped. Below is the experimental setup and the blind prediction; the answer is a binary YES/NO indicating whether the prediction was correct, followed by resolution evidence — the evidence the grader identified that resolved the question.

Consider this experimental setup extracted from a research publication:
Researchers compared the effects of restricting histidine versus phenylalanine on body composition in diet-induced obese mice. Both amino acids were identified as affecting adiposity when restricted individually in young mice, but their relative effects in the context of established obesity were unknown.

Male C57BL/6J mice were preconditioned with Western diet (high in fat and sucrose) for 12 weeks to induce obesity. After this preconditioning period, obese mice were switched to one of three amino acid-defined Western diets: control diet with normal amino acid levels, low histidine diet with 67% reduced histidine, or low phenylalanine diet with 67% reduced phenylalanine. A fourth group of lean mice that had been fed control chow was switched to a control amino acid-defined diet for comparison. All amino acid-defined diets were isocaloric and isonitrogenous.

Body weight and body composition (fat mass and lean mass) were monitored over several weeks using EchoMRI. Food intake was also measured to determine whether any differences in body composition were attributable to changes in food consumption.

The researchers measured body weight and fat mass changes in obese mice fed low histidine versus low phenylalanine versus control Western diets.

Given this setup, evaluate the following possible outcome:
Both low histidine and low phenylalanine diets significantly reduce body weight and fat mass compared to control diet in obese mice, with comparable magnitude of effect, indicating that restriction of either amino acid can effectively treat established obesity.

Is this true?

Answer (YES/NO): NO